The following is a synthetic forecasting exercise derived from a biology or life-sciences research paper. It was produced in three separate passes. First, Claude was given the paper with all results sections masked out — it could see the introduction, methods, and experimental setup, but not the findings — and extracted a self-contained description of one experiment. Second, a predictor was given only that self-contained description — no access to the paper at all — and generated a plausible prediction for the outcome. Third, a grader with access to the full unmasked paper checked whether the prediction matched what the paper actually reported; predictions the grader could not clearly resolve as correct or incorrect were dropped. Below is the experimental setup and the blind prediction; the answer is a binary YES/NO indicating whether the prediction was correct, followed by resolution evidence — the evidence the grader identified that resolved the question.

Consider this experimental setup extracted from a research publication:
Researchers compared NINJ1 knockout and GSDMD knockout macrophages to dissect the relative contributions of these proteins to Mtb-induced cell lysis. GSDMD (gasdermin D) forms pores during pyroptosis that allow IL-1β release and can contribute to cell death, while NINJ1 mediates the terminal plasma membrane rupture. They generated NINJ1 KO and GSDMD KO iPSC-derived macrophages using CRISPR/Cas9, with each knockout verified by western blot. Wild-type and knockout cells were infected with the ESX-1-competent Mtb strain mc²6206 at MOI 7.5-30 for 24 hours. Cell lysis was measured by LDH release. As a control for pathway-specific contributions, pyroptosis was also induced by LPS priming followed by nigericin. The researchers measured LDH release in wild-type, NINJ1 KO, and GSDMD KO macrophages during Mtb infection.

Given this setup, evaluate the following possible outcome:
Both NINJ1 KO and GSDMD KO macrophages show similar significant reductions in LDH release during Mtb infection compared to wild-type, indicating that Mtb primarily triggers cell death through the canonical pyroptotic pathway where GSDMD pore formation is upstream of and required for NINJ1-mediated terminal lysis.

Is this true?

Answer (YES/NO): NO